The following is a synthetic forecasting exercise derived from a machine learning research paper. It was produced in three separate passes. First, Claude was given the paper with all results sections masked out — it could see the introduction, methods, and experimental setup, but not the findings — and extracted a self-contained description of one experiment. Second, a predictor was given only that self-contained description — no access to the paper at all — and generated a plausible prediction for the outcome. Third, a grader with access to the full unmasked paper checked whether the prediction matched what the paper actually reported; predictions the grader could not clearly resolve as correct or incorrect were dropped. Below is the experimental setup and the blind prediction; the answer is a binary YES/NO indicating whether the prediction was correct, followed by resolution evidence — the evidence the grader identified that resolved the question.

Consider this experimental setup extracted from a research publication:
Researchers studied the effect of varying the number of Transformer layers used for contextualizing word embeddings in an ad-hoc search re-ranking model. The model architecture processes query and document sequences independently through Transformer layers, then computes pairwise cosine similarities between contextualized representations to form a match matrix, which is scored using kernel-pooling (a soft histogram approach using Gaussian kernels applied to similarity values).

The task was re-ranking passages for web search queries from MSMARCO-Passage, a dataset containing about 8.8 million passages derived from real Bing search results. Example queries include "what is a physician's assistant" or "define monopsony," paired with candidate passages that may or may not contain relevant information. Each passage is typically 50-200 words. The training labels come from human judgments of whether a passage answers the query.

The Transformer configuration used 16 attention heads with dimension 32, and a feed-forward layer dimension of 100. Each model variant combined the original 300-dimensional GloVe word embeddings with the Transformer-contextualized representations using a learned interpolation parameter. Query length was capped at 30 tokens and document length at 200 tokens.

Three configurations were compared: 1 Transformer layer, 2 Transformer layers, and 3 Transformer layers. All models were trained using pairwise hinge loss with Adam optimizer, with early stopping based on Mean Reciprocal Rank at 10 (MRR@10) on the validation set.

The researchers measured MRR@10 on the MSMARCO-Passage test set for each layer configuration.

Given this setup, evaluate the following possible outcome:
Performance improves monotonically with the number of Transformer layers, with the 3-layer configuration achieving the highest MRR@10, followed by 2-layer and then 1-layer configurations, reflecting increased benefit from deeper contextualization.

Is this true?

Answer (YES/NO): YES